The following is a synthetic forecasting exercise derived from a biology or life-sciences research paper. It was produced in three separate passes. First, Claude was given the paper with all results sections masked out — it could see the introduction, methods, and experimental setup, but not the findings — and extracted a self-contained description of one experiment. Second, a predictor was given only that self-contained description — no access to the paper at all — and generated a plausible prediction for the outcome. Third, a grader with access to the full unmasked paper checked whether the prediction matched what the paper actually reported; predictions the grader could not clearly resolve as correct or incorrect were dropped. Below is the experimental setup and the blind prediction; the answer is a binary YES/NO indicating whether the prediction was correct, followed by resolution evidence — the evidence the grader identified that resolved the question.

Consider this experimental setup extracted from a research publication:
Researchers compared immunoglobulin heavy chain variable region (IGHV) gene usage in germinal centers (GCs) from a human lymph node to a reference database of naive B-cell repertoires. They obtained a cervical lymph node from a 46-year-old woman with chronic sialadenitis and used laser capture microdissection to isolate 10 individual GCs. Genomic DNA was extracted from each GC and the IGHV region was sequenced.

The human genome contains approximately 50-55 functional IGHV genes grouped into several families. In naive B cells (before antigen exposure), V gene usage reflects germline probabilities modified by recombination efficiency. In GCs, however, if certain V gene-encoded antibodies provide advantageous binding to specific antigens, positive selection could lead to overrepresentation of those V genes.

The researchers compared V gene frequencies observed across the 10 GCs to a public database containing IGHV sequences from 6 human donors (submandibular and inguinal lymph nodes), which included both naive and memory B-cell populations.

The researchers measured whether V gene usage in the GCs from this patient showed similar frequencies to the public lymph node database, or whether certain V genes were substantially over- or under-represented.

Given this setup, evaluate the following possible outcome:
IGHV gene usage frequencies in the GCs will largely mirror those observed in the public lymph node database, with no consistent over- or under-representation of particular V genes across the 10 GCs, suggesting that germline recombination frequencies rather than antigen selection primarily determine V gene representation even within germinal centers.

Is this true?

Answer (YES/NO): NO